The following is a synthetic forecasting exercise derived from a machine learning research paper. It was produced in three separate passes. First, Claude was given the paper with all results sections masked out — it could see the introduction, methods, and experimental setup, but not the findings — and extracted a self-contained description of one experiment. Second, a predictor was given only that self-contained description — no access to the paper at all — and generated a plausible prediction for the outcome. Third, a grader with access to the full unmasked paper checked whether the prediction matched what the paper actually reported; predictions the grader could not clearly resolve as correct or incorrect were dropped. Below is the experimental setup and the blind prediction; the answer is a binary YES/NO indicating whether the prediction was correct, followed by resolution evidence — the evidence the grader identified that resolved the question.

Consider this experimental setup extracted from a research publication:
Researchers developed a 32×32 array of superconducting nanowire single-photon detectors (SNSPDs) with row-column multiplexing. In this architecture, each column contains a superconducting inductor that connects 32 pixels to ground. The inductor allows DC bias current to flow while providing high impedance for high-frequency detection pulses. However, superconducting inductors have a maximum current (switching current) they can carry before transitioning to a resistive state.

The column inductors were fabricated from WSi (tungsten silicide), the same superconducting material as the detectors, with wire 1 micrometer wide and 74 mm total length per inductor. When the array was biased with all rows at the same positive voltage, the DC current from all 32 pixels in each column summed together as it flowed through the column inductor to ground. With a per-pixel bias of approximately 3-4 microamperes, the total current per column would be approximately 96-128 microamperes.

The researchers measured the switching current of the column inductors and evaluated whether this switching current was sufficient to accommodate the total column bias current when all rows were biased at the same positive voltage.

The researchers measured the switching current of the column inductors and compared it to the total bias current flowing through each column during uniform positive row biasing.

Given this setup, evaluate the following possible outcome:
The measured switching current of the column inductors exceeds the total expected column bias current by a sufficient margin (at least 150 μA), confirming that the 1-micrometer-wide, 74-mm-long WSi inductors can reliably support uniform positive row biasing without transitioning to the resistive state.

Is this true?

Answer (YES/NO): NO